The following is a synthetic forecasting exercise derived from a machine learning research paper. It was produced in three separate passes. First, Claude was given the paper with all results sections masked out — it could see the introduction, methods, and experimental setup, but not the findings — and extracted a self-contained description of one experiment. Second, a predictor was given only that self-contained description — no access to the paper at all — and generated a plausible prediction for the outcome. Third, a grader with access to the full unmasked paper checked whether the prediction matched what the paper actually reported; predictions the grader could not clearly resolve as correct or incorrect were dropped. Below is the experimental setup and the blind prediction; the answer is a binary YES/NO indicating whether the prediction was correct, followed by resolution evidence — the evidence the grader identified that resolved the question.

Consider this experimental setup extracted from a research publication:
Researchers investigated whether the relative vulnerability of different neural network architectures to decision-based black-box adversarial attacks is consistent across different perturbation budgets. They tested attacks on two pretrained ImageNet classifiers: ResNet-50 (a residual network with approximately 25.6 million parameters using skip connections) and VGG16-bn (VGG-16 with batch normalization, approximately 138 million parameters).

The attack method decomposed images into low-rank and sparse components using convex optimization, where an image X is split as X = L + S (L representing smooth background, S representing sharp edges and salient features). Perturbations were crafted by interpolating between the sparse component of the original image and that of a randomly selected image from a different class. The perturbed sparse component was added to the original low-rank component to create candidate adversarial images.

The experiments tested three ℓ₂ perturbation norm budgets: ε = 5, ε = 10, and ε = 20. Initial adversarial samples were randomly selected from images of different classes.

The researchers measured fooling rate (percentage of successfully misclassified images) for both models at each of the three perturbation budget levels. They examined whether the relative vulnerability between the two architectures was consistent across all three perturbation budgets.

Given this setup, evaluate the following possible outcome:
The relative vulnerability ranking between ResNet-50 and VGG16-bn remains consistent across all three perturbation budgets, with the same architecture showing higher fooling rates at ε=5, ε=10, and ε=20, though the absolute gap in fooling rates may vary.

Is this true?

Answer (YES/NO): YES